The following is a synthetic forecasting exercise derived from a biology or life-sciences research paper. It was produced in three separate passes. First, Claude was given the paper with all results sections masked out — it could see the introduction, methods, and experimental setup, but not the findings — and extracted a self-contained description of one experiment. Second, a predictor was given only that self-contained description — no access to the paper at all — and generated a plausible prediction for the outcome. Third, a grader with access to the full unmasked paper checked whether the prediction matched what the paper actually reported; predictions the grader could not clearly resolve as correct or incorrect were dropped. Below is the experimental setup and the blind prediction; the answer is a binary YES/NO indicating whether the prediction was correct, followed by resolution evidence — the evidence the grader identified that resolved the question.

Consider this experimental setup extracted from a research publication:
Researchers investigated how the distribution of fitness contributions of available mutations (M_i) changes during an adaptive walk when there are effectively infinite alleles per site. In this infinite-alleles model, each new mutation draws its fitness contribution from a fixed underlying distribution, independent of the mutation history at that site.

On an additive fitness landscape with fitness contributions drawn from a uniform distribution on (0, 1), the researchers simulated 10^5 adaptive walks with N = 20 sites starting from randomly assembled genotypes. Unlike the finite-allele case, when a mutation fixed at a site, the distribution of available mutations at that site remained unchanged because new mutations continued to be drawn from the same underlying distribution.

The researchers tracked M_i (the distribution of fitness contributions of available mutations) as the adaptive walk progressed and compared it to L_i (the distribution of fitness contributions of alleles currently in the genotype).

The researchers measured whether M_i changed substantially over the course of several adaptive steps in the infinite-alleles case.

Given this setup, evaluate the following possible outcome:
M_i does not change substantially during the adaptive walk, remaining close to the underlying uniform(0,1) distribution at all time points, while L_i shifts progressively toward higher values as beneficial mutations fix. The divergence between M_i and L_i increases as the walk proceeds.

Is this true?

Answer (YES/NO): YES